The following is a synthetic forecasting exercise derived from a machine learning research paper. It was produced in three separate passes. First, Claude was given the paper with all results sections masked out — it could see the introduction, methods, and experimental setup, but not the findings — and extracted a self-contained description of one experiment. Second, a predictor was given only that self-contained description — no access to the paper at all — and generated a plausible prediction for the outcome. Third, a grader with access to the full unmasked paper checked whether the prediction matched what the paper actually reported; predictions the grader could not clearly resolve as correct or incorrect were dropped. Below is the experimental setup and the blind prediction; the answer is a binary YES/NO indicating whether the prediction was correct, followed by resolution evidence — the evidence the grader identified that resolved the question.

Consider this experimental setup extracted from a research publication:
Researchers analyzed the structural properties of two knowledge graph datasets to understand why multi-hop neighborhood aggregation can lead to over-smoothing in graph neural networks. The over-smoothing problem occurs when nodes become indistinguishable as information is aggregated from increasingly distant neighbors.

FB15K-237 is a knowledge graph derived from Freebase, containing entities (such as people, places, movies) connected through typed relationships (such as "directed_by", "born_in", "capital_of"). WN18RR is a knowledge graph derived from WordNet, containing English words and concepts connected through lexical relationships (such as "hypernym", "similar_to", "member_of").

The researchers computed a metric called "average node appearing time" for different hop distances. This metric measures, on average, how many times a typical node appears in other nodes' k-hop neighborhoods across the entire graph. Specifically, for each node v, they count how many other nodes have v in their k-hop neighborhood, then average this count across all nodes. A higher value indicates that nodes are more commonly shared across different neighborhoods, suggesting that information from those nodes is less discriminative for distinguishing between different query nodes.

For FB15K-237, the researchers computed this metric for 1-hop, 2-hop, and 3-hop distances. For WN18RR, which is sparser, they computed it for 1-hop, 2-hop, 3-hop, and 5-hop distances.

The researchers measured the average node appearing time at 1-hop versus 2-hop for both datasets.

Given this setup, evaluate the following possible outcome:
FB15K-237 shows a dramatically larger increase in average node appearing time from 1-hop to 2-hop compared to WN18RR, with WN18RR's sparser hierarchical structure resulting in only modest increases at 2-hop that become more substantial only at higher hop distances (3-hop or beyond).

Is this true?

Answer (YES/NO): YES